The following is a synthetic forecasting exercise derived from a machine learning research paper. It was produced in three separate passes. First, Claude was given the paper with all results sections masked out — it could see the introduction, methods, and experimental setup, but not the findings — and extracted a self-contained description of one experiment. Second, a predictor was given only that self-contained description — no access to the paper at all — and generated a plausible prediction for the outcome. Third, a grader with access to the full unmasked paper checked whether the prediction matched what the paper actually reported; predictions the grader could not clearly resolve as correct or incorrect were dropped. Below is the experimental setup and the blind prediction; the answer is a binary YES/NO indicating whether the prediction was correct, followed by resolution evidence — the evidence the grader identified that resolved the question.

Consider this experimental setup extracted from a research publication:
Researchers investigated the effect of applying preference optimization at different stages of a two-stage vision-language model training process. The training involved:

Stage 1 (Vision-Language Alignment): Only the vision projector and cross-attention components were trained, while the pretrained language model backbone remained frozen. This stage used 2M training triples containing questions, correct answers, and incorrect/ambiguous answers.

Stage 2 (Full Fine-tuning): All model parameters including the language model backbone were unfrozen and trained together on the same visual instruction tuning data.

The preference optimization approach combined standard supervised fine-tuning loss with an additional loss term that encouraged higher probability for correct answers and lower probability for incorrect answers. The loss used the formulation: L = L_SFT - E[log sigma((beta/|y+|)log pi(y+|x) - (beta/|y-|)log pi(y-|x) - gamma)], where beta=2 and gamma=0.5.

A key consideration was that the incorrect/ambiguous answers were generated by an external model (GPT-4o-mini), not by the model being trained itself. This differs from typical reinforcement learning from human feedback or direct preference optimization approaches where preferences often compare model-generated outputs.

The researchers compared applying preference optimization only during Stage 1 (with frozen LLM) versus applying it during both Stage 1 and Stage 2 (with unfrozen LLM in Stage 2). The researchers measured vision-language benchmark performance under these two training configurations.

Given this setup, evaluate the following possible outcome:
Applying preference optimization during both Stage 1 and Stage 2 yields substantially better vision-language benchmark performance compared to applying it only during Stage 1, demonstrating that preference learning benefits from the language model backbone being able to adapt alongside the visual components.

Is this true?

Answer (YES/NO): NO